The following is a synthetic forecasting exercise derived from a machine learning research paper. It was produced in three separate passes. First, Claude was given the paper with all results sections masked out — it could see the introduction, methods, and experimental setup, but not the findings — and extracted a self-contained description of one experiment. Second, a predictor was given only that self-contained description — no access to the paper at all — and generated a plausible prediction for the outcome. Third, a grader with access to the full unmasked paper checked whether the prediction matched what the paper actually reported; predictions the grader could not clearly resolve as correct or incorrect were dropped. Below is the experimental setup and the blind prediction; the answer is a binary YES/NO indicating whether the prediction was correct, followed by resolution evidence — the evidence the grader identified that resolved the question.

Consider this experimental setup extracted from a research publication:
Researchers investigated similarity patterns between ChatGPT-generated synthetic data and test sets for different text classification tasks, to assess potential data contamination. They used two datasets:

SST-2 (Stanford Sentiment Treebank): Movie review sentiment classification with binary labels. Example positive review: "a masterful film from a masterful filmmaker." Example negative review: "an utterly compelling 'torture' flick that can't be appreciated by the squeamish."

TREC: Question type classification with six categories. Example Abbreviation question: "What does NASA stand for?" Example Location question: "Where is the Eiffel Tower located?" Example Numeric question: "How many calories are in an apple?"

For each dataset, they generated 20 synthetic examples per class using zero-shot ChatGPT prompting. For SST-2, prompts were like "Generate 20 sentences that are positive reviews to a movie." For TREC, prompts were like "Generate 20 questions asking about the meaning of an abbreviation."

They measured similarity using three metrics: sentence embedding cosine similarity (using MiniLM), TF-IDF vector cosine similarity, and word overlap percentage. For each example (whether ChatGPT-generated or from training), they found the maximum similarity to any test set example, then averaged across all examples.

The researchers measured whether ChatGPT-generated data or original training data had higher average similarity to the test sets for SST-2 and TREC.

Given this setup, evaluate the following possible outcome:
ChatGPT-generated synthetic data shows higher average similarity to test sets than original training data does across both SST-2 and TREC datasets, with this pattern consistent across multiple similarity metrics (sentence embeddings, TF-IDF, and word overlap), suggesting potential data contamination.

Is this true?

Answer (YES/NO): NO